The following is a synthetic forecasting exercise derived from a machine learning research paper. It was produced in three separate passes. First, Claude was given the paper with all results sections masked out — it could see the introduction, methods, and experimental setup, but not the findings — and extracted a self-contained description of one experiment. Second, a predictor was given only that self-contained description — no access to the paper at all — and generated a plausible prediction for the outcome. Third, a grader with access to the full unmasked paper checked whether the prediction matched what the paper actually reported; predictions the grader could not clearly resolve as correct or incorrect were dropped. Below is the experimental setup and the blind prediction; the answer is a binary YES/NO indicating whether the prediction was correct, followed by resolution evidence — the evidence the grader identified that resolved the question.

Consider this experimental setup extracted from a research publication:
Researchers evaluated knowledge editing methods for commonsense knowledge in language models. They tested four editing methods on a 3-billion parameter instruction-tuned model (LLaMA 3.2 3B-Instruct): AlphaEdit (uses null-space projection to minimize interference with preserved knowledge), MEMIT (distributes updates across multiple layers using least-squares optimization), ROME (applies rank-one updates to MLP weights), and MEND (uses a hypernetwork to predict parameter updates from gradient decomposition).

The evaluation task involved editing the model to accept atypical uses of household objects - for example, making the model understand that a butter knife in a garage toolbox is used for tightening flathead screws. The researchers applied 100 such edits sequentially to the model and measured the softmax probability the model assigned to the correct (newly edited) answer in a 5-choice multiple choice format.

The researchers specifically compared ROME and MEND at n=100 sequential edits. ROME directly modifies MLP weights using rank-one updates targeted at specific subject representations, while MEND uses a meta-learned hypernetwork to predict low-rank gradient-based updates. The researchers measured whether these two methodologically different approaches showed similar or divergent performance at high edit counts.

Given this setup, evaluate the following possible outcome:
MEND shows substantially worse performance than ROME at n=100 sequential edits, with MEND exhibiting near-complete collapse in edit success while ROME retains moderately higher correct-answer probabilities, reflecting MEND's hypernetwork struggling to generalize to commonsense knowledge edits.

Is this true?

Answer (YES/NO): NO